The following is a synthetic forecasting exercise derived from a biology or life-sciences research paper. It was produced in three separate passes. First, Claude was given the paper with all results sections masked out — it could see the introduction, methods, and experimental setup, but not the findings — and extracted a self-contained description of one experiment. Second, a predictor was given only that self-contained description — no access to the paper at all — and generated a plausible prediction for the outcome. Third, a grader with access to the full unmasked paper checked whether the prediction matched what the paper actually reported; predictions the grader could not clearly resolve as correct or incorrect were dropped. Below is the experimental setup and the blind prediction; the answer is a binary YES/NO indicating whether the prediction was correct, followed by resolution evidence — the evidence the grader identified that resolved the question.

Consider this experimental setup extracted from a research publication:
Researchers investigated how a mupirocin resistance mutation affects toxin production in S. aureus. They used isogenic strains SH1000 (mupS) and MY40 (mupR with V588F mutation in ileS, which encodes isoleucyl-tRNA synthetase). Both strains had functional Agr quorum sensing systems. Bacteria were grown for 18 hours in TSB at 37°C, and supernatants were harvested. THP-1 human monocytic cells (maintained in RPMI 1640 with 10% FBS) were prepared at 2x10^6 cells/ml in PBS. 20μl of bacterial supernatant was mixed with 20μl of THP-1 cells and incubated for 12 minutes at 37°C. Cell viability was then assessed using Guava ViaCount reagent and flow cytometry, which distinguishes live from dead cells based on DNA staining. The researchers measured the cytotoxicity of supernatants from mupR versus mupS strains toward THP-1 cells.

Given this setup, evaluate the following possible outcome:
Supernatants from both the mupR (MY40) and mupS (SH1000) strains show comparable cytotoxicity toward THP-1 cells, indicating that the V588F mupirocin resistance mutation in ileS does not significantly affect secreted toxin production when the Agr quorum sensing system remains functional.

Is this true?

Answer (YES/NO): NO